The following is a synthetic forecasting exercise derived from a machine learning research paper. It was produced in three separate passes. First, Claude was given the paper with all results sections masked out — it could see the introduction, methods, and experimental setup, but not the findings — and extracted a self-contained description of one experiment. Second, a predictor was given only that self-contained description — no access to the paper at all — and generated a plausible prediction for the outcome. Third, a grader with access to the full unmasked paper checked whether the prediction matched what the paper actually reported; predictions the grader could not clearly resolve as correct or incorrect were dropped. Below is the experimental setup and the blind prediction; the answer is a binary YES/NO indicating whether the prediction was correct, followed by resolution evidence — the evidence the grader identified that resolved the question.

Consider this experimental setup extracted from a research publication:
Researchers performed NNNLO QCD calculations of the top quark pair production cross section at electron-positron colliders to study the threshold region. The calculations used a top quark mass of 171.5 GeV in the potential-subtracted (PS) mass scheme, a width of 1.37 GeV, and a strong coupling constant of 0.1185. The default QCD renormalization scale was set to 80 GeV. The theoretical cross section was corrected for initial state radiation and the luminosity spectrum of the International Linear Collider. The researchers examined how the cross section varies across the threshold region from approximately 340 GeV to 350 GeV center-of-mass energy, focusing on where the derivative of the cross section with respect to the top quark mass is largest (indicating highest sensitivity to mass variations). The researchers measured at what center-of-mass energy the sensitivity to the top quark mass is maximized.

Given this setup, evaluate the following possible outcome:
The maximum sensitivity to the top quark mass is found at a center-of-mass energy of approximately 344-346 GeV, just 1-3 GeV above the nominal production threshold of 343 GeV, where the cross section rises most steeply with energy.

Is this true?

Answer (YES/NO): NO